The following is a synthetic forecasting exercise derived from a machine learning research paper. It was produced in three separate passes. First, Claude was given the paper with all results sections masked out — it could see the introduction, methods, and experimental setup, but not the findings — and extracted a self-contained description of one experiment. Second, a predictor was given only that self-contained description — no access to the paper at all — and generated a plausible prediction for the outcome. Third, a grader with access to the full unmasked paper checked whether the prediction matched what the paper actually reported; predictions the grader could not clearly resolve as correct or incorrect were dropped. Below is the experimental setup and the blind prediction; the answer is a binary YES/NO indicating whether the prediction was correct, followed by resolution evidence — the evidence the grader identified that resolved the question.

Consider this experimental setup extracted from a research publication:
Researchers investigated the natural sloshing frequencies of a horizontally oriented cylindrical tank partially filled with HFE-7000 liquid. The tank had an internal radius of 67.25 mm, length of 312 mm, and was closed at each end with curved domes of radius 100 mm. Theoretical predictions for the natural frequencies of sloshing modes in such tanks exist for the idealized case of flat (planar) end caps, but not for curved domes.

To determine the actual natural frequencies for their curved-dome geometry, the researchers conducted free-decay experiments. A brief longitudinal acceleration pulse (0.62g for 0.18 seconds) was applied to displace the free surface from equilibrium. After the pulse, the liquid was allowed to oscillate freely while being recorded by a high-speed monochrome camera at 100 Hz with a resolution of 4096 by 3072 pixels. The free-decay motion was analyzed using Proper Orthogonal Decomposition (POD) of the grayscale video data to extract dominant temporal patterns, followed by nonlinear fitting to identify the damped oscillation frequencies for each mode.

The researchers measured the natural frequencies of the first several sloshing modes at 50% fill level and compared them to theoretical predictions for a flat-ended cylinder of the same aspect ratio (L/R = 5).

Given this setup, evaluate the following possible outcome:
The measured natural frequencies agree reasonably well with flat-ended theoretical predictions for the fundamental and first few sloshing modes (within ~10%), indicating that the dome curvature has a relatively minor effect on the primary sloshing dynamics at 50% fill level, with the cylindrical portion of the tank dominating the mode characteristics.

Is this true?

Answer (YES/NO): NO